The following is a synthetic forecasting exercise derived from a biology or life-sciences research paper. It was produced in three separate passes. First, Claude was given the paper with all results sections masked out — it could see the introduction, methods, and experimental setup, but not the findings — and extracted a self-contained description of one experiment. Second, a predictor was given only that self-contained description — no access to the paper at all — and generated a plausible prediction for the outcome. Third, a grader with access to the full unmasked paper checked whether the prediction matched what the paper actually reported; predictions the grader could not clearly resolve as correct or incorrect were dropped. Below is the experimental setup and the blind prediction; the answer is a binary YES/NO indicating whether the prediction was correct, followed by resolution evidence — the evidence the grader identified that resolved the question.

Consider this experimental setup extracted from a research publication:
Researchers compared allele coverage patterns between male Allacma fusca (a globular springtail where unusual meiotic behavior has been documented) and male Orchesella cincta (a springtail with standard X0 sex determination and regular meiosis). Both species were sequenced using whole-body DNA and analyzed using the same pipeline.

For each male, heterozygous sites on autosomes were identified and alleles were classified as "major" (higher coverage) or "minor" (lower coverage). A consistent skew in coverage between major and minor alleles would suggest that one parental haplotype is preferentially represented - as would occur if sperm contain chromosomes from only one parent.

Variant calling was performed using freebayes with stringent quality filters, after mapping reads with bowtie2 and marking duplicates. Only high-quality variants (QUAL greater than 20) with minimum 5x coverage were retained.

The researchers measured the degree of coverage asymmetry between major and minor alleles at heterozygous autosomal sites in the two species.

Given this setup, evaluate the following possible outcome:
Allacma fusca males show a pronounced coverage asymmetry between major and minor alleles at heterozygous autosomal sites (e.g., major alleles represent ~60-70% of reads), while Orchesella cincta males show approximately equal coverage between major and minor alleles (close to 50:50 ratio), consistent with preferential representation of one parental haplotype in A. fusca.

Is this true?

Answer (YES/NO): YES